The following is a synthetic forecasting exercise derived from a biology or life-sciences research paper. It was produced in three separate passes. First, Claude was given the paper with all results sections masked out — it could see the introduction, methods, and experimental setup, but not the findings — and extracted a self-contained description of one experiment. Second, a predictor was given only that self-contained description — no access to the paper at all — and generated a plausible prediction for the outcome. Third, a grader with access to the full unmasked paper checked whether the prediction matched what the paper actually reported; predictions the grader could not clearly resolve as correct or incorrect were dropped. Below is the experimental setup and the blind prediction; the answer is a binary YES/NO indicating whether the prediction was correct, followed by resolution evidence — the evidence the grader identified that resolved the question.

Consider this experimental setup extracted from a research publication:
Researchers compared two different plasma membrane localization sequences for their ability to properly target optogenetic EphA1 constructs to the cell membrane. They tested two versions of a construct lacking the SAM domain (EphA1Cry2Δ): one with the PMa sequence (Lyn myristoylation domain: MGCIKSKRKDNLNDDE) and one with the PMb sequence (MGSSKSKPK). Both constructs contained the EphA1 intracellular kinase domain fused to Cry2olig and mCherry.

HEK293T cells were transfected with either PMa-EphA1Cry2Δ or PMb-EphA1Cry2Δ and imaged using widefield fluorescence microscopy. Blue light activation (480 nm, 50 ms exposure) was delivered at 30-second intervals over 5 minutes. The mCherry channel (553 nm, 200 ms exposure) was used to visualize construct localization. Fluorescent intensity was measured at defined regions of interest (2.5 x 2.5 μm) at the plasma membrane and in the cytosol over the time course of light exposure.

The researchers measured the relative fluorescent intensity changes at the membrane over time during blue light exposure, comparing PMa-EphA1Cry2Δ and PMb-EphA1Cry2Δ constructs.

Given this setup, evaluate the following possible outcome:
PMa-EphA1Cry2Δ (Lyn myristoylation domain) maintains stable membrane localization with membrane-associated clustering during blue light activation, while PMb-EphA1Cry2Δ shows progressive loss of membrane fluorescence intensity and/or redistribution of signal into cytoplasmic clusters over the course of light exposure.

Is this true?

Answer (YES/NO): NO